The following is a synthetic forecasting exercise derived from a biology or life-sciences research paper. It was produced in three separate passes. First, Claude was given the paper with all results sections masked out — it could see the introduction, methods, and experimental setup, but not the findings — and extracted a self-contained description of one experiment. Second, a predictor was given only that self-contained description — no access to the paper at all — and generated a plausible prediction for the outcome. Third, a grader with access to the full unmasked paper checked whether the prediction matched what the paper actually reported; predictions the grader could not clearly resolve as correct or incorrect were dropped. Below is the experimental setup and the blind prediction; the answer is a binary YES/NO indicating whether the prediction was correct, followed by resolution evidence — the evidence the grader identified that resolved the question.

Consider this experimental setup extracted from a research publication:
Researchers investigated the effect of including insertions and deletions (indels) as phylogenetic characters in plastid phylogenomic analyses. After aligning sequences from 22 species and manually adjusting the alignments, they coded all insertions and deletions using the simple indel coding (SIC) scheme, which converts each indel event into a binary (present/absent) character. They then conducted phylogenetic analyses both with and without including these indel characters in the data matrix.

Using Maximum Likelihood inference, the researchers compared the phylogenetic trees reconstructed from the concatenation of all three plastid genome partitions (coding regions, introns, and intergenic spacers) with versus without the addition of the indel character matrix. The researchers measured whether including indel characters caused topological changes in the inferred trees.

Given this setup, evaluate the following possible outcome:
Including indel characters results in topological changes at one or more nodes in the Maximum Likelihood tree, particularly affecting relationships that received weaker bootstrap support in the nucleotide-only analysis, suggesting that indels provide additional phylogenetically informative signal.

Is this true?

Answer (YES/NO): NO